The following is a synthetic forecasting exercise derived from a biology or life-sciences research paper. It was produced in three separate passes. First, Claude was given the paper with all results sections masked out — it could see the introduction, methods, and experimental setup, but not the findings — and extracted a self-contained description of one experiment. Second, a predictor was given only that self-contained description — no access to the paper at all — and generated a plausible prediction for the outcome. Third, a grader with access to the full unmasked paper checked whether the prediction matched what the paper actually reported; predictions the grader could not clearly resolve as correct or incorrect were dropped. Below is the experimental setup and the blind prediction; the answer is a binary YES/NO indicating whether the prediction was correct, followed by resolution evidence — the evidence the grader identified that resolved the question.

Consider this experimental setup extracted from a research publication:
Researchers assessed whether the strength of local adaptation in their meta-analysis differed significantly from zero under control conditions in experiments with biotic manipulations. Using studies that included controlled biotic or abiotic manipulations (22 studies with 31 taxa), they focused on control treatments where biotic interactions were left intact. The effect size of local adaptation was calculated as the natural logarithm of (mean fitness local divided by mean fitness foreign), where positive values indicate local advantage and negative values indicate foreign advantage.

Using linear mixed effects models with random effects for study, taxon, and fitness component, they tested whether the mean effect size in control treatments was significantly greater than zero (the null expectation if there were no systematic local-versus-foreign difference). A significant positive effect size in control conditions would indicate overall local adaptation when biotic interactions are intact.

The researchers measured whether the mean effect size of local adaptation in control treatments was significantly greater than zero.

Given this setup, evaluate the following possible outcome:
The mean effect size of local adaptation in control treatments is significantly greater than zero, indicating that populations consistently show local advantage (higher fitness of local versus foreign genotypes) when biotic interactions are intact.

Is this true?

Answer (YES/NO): NO